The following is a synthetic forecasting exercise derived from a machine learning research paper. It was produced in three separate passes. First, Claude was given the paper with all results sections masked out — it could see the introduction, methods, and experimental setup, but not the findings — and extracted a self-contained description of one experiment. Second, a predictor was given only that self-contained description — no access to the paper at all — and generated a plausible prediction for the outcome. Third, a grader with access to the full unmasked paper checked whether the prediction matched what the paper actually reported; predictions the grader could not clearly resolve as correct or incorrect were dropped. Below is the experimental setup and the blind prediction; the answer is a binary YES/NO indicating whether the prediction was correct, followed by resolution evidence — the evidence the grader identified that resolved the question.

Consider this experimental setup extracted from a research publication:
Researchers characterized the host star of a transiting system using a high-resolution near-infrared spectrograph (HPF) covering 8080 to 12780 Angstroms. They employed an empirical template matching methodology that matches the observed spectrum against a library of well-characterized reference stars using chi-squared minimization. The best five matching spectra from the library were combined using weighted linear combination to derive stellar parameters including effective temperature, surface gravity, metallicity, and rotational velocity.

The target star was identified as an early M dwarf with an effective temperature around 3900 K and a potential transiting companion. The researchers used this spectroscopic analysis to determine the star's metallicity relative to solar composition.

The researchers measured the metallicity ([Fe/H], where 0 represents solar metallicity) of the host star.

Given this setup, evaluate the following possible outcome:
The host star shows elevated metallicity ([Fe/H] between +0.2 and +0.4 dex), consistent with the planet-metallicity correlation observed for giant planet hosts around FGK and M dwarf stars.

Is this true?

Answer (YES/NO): YES